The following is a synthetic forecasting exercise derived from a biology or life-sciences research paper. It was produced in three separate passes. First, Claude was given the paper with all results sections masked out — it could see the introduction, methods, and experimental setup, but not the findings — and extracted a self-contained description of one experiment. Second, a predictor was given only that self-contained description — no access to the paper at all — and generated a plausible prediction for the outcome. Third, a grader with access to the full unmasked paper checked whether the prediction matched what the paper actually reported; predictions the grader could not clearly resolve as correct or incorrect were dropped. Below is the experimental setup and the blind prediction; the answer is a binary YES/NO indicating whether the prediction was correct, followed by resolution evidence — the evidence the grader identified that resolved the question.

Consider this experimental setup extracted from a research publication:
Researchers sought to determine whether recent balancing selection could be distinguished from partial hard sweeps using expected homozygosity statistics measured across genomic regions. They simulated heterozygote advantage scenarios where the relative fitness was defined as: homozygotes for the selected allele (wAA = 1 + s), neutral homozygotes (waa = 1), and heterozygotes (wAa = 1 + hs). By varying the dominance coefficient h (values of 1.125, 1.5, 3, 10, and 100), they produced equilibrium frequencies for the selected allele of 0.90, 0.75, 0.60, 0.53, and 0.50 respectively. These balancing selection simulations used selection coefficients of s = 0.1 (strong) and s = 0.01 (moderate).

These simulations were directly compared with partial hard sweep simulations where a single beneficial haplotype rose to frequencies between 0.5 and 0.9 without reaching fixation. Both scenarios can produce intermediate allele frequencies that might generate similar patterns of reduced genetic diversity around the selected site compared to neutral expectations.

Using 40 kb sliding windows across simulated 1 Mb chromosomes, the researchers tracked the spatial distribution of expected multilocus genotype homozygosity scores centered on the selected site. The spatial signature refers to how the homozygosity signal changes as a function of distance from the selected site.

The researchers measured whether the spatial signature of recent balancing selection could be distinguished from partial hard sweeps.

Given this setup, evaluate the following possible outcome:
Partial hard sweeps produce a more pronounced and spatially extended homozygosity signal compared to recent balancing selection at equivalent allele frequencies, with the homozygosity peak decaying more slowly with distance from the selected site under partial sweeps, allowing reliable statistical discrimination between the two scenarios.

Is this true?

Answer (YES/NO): NO